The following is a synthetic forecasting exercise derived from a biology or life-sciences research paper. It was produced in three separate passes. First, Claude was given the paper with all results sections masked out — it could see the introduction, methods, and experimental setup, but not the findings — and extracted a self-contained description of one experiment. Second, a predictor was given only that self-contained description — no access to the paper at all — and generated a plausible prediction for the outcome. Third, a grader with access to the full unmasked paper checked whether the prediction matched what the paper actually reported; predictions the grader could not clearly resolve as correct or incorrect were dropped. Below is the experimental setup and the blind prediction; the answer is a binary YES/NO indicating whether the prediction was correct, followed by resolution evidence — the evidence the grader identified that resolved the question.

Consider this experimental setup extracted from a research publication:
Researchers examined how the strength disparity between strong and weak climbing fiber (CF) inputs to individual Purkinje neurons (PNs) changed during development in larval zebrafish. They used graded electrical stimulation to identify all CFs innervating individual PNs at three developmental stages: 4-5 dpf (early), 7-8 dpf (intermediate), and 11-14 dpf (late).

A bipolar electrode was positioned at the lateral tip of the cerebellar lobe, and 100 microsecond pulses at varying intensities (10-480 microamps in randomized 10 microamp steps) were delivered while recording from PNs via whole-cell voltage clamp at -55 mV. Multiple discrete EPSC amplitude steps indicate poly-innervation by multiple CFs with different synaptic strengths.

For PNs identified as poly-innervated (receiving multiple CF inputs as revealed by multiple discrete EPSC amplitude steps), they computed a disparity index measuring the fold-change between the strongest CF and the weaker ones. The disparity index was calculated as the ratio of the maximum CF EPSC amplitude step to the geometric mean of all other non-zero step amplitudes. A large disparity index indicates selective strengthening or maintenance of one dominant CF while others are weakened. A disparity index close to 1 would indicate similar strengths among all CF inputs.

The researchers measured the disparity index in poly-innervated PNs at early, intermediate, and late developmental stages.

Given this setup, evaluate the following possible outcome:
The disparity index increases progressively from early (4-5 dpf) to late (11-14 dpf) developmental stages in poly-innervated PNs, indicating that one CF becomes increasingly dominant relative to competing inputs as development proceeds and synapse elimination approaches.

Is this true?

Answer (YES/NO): YES